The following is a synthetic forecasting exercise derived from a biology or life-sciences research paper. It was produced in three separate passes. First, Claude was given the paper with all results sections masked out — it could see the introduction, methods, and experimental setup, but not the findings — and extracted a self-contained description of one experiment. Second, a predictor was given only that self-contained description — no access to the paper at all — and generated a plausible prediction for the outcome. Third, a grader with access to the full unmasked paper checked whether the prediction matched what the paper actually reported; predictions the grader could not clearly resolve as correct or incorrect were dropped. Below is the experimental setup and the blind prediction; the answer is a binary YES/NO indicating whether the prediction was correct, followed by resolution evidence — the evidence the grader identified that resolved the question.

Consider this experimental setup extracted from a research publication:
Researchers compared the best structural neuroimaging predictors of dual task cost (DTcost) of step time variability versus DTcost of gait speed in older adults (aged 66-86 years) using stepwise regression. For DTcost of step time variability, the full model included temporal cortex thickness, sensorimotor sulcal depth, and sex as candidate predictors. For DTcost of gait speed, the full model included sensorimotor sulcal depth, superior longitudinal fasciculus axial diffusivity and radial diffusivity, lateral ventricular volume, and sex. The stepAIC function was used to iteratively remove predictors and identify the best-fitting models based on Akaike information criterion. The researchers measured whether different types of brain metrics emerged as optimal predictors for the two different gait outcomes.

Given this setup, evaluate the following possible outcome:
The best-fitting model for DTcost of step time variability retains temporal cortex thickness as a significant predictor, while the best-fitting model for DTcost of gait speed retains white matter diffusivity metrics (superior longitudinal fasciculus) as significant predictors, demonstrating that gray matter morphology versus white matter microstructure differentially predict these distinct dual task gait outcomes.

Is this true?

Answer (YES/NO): NO